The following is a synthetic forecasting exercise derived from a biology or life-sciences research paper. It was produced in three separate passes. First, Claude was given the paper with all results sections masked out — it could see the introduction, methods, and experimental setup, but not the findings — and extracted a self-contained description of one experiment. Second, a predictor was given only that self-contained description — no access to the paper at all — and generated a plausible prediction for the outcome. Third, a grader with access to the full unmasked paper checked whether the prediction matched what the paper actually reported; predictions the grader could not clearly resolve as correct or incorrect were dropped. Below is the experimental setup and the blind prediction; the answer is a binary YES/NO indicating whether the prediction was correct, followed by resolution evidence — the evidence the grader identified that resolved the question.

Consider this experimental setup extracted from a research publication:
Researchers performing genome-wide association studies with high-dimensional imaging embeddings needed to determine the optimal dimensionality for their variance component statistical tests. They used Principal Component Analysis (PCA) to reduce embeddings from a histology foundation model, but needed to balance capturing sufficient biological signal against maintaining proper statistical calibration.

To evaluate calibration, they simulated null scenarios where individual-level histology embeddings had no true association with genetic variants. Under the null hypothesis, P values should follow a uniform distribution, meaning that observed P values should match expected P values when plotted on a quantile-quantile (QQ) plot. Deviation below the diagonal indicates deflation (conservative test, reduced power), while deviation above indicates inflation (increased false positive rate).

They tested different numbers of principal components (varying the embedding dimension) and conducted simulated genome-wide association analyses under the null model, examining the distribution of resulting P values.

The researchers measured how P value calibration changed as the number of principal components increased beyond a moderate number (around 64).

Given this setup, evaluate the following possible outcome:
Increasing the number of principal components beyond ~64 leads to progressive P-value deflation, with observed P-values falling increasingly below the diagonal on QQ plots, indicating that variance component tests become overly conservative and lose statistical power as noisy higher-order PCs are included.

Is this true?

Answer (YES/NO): YES